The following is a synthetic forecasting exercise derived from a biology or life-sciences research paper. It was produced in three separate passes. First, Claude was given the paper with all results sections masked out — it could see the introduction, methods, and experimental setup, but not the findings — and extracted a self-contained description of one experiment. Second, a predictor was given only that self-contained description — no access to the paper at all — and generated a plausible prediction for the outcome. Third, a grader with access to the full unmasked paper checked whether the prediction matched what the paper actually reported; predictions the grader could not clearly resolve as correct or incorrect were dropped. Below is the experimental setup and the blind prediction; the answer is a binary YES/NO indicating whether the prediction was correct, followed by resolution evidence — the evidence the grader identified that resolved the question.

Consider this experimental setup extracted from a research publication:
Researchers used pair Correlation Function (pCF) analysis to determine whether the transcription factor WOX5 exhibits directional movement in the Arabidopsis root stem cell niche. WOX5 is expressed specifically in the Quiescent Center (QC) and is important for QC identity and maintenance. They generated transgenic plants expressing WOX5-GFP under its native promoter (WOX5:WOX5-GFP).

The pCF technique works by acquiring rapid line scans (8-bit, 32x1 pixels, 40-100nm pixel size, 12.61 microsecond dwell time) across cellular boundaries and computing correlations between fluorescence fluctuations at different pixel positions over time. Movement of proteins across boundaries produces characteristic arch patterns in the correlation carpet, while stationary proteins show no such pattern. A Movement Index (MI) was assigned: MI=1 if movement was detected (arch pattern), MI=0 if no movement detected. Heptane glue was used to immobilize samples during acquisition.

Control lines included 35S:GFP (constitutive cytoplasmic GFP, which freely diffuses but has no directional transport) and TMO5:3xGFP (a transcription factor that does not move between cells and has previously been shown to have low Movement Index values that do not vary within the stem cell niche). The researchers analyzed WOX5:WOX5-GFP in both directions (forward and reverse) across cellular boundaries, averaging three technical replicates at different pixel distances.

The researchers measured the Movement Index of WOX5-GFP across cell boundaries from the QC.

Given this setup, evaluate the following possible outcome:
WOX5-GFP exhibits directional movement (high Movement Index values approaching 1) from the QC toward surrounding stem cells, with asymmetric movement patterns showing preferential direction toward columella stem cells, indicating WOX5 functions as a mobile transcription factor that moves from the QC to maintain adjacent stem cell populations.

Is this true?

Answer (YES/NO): NO